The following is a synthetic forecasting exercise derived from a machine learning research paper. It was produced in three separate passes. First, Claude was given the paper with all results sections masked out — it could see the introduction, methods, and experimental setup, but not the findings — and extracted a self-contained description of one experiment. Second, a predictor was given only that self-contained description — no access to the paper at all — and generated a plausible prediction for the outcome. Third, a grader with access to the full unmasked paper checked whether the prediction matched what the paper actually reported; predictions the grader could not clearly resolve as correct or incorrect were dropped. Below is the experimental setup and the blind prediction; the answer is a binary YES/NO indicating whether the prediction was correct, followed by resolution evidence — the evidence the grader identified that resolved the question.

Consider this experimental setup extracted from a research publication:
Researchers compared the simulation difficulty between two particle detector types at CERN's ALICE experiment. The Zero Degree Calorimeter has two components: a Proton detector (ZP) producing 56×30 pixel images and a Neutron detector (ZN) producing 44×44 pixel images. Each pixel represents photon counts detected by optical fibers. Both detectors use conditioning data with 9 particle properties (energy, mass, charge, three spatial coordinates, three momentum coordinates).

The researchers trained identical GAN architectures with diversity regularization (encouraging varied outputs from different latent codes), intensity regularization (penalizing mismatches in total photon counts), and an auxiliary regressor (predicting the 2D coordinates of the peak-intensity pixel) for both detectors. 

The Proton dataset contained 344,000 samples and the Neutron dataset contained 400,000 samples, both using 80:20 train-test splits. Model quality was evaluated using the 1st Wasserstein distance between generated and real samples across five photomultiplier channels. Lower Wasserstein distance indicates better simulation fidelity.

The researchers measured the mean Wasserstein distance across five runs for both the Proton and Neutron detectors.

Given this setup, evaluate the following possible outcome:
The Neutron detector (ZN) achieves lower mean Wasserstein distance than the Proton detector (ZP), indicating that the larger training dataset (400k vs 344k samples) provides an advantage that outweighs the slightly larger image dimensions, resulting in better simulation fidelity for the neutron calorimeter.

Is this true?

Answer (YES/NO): YES